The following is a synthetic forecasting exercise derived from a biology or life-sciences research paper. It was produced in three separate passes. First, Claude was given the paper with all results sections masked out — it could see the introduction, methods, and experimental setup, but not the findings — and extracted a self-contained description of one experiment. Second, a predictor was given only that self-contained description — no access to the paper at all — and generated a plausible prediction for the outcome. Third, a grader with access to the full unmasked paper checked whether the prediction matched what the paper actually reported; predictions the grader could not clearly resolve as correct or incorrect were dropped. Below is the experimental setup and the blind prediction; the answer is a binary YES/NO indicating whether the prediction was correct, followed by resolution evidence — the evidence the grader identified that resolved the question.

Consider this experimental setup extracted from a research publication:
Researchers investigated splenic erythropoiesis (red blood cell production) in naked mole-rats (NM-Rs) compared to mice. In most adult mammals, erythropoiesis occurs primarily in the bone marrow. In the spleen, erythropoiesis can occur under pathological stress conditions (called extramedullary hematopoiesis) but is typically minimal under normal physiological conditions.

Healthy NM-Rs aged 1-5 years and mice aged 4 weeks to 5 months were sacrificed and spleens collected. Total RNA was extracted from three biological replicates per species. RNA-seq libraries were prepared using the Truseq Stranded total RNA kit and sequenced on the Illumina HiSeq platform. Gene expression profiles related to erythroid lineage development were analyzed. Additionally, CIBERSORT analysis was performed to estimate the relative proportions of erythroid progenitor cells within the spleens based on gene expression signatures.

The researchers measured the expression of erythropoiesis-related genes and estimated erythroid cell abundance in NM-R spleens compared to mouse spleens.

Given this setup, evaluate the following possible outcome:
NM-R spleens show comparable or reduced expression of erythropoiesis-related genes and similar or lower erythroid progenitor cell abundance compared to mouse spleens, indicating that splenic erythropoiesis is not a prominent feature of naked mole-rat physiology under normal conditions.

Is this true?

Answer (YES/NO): NO